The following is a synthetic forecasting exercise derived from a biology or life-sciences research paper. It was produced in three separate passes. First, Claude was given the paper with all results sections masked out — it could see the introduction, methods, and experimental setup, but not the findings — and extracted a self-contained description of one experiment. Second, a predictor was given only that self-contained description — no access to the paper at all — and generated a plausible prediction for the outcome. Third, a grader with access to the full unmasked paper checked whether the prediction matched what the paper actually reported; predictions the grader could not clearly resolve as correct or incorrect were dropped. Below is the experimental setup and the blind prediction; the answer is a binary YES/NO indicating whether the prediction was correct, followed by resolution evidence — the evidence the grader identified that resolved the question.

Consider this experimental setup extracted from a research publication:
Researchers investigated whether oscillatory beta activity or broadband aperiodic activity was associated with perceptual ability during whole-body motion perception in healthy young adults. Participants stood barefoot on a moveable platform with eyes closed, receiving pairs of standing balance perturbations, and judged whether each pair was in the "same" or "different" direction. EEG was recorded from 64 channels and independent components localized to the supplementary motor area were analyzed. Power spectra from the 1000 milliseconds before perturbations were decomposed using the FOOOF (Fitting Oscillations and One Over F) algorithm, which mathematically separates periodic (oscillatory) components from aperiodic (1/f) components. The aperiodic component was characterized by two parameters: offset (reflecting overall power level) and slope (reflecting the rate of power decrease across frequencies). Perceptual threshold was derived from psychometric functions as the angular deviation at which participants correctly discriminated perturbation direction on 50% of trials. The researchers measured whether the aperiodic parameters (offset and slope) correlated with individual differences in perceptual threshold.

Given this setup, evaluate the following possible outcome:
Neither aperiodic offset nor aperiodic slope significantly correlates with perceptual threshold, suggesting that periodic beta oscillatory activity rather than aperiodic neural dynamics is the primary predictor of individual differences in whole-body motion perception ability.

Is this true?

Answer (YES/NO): YES